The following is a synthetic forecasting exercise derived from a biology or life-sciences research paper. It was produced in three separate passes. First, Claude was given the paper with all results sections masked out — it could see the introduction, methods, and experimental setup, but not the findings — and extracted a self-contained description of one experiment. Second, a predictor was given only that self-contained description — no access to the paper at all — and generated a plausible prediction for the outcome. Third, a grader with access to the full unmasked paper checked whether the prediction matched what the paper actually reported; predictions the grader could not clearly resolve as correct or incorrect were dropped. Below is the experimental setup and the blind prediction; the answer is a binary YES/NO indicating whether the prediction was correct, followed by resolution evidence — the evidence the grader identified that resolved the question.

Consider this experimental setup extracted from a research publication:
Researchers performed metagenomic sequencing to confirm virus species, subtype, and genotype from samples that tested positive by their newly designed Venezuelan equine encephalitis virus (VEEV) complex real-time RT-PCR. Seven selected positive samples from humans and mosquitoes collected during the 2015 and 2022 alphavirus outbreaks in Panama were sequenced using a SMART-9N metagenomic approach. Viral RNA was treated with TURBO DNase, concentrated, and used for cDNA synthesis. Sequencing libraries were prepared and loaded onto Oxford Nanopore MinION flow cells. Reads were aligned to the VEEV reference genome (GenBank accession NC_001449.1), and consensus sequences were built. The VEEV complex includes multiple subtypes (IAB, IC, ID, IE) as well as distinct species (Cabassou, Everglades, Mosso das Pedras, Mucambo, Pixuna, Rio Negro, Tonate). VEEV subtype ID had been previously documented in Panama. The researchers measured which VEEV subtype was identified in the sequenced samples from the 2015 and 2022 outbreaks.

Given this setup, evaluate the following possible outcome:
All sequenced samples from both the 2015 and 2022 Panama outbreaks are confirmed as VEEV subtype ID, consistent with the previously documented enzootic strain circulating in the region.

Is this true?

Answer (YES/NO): YES